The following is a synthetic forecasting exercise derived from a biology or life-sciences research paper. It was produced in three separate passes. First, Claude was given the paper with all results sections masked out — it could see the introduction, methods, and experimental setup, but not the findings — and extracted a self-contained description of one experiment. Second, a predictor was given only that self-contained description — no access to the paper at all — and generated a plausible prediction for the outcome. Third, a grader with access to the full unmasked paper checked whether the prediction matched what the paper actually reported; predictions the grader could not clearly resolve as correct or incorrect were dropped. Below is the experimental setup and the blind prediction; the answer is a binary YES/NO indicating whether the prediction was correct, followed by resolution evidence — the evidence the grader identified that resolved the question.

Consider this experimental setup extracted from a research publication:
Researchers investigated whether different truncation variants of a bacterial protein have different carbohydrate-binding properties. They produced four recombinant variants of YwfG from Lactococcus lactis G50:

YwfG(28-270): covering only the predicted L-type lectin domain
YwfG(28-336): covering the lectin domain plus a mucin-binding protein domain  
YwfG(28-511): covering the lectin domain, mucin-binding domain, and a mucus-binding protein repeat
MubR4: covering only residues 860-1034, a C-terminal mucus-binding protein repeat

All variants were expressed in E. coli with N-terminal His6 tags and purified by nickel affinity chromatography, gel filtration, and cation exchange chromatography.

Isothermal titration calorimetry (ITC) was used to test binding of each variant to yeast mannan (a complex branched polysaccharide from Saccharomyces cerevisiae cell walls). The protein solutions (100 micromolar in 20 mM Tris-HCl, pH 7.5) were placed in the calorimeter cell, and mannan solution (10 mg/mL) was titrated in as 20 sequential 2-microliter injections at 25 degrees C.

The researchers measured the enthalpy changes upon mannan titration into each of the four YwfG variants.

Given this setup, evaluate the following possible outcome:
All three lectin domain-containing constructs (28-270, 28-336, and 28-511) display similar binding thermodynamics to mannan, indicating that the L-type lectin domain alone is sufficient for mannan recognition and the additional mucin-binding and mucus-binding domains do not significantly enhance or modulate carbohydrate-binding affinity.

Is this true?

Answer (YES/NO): NO